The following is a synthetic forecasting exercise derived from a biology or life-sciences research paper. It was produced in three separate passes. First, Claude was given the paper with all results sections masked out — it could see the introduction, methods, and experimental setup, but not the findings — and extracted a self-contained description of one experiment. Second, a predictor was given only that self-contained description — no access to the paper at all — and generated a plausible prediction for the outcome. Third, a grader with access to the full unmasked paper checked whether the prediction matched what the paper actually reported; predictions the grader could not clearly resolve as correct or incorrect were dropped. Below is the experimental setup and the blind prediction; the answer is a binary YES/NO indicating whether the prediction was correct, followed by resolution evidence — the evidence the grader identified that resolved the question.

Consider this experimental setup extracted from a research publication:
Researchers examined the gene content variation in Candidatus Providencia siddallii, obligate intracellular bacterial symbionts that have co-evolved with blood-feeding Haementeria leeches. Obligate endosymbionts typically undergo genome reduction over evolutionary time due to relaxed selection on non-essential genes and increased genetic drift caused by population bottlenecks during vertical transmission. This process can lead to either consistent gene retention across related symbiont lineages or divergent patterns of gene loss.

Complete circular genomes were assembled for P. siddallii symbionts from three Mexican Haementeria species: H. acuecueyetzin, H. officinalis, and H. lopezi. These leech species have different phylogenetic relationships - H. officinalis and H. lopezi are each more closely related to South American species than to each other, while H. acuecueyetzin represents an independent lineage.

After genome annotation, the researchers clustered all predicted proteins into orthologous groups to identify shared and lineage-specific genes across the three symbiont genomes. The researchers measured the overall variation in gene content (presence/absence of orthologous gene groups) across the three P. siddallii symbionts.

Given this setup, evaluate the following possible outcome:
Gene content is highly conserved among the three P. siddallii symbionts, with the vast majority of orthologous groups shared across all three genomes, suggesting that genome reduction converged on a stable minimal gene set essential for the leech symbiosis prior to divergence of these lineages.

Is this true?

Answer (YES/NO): YES